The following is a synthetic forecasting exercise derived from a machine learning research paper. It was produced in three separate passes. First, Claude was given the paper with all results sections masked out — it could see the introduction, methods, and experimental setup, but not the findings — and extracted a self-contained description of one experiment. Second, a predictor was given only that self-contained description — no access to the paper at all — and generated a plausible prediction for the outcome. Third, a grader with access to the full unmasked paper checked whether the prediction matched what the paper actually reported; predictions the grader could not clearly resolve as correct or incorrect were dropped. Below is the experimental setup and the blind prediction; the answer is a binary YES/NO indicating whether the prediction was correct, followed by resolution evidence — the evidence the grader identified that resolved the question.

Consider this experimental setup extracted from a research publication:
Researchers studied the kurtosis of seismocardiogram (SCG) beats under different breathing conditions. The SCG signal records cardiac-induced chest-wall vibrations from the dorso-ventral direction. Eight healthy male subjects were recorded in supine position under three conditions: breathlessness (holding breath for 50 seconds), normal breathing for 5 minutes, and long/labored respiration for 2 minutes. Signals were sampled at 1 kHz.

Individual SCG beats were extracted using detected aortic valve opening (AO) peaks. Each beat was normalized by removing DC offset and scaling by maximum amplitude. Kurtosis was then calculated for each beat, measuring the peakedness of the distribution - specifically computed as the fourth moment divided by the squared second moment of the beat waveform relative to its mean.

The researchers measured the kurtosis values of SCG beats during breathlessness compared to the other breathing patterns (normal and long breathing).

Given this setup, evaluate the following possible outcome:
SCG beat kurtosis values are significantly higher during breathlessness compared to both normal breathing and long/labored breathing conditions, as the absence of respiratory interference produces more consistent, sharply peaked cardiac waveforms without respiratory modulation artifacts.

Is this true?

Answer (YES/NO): YES